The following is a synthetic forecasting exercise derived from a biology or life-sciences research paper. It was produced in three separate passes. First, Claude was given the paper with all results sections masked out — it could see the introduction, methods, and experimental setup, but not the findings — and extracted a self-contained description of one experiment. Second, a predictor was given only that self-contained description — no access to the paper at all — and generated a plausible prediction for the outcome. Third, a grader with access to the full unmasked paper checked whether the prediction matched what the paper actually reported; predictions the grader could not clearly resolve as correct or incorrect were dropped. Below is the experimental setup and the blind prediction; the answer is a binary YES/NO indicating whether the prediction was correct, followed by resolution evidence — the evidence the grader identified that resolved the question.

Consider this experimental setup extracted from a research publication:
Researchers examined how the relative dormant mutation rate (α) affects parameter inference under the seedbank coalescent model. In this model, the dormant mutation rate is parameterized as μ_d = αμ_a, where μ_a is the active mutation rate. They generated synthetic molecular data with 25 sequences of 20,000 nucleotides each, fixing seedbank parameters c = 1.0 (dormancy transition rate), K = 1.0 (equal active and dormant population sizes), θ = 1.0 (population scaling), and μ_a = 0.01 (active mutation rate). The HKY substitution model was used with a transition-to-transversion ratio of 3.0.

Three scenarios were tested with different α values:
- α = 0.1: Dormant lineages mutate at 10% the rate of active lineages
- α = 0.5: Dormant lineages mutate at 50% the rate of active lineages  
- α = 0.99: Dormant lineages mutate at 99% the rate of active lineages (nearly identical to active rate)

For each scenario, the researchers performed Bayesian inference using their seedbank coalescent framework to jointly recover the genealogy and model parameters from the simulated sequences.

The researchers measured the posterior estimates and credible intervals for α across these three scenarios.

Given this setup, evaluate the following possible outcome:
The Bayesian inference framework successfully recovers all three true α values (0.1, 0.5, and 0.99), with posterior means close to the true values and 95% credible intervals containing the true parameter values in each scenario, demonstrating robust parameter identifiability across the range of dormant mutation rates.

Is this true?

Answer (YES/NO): NO